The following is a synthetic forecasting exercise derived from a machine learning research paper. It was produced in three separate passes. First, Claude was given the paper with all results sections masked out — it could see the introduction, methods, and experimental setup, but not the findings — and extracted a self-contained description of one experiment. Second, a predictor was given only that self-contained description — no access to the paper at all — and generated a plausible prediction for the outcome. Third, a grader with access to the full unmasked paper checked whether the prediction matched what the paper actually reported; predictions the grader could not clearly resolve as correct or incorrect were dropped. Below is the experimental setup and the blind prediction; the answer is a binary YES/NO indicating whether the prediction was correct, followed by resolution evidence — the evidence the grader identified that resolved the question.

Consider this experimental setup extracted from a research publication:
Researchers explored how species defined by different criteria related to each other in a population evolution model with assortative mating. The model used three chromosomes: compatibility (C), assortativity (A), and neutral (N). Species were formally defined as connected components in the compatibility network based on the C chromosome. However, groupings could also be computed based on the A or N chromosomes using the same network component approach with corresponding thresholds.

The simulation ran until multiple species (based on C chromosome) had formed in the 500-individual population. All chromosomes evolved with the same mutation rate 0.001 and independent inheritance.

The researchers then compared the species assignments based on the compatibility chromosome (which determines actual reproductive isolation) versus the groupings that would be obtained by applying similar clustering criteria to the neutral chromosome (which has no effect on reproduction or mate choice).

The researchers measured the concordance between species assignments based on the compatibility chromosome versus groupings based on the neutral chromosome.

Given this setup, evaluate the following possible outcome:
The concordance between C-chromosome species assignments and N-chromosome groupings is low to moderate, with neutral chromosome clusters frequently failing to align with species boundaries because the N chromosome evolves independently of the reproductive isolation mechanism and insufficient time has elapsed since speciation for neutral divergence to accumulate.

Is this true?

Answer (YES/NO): NO